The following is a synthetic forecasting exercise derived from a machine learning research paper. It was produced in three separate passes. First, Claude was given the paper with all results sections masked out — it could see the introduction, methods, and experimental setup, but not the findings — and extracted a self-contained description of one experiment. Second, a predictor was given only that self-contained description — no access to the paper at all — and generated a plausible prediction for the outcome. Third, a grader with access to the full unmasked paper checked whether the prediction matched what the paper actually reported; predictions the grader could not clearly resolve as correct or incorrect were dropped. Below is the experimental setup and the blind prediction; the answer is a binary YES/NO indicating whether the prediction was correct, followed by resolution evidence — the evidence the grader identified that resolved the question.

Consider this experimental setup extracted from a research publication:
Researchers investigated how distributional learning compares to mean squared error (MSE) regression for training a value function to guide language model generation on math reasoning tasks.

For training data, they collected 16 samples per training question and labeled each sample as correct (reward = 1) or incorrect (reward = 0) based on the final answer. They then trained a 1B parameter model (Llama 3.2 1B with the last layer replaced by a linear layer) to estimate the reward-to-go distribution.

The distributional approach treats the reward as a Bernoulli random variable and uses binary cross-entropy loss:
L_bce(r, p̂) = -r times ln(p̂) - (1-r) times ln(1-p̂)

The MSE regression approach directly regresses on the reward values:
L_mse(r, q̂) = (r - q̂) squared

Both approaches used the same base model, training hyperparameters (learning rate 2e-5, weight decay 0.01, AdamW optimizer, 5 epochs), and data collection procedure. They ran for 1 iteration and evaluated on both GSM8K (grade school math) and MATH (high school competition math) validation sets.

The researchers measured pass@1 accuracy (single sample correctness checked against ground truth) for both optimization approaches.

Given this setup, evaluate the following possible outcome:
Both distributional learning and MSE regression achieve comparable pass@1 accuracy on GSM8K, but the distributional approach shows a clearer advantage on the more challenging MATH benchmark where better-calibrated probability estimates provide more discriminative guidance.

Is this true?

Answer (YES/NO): NO